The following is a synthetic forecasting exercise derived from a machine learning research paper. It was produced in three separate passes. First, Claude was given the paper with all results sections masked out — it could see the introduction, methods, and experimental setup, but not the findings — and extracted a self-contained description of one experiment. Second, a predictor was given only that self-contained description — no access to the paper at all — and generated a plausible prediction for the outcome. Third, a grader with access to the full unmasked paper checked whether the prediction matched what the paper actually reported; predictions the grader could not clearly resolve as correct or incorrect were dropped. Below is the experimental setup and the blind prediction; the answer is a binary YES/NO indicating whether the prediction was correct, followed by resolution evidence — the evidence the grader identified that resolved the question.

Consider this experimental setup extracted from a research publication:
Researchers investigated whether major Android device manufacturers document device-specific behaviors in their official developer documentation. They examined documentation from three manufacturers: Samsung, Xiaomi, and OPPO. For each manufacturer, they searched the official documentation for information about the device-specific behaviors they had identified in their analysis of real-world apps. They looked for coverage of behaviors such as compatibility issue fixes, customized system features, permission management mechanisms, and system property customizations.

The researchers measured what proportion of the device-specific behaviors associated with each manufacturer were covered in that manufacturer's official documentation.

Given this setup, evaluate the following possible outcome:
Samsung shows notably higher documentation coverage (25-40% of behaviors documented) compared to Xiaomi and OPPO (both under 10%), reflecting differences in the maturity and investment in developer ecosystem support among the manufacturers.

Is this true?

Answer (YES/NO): NO